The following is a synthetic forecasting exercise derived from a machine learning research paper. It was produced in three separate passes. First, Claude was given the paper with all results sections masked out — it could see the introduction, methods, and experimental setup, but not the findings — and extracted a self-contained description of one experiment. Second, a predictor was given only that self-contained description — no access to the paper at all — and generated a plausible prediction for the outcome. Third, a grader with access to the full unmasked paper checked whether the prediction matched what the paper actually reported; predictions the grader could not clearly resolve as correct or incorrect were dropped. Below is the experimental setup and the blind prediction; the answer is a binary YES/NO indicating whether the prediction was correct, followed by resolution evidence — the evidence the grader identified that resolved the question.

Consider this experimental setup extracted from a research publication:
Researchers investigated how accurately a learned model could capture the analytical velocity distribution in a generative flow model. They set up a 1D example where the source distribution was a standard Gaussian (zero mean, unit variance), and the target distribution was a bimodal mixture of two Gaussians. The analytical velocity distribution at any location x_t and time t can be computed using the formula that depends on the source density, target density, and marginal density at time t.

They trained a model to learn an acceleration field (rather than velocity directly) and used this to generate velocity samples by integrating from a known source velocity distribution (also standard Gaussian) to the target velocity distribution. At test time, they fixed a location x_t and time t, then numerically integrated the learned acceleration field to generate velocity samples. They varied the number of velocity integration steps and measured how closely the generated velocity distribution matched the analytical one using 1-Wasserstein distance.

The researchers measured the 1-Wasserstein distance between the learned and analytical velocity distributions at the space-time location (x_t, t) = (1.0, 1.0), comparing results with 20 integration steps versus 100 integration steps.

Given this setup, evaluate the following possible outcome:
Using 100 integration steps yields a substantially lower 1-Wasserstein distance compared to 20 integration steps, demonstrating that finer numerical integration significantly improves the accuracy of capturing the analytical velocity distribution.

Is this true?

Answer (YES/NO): NO